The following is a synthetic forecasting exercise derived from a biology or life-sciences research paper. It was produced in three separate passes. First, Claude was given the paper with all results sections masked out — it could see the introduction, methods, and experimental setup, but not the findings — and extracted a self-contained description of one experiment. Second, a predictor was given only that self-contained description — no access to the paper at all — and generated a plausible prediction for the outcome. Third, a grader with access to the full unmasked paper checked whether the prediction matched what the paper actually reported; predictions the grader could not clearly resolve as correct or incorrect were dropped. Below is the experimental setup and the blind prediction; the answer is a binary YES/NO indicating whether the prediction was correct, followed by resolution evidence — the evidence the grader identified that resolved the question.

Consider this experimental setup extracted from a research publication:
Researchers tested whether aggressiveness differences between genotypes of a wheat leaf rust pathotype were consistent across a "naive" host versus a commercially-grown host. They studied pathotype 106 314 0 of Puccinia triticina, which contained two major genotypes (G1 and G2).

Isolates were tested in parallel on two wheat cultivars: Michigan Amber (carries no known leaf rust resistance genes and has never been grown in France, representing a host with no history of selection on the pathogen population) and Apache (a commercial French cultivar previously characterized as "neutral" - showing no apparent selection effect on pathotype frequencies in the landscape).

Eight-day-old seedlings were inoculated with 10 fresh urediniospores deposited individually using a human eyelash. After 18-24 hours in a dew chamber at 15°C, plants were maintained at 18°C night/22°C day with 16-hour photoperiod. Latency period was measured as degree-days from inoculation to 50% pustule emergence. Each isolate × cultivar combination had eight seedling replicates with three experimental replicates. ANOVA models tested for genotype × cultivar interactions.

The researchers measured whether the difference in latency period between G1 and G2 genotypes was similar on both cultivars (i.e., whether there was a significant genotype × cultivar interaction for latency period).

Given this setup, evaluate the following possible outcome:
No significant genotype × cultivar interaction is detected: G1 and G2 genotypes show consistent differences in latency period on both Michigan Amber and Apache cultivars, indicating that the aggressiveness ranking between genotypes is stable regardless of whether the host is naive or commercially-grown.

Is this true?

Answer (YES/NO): NO